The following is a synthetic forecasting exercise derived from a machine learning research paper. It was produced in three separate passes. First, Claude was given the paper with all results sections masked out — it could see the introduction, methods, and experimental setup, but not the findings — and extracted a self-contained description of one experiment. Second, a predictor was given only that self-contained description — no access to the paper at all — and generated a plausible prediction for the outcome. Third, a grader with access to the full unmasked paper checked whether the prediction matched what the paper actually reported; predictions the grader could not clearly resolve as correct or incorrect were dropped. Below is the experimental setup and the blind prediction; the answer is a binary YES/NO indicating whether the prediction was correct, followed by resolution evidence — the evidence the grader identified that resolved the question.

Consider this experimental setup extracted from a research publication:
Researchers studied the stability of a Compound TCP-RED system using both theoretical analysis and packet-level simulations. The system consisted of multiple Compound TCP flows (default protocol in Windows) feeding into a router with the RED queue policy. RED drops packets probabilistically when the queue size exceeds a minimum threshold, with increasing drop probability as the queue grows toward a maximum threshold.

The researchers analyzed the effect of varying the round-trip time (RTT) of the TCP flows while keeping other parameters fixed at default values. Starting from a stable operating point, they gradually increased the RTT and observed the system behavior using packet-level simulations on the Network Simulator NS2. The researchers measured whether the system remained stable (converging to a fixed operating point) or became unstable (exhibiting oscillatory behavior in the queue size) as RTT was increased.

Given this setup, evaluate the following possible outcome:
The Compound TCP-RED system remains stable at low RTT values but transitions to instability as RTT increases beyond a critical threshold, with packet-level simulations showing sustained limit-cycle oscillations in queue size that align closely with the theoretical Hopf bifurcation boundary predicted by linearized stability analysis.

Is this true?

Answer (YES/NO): YES